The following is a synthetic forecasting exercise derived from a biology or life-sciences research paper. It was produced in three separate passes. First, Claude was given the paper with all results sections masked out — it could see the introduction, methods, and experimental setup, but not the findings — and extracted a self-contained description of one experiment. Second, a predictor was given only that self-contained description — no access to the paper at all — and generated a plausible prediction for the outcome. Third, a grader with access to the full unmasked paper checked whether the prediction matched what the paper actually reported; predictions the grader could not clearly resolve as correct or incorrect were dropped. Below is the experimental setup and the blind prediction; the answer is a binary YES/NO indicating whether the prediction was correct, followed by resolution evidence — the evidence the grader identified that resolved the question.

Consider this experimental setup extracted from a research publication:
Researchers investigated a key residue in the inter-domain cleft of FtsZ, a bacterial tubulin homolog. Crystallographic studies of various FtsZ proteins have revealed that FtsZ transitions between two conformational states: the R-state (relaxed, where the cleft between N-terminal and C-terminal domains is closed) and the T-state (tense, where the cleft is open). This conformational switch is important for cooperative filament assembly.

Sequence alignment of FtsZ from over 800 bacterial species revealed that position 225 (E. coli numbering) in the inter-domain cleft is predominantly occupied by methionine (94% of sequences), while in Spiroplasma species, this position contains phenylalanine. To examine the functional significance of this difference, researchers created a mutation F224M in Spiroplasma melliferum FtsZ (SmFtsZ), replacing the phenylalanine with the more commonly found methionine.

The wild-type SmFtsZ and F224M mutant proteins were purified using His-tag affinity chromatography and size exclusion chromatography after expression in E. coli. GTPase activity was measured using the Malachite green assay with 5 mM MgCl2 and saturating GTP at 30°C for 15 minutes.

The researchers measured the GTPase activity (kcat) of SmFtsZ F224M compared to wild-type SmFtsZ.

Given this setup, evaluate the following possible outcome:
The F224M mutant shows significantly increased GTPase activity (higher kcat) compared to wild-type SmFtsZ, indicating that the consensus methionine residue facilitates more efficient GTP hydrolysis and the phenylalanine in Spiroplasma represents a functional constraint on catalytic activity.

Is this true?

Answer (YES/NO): YES